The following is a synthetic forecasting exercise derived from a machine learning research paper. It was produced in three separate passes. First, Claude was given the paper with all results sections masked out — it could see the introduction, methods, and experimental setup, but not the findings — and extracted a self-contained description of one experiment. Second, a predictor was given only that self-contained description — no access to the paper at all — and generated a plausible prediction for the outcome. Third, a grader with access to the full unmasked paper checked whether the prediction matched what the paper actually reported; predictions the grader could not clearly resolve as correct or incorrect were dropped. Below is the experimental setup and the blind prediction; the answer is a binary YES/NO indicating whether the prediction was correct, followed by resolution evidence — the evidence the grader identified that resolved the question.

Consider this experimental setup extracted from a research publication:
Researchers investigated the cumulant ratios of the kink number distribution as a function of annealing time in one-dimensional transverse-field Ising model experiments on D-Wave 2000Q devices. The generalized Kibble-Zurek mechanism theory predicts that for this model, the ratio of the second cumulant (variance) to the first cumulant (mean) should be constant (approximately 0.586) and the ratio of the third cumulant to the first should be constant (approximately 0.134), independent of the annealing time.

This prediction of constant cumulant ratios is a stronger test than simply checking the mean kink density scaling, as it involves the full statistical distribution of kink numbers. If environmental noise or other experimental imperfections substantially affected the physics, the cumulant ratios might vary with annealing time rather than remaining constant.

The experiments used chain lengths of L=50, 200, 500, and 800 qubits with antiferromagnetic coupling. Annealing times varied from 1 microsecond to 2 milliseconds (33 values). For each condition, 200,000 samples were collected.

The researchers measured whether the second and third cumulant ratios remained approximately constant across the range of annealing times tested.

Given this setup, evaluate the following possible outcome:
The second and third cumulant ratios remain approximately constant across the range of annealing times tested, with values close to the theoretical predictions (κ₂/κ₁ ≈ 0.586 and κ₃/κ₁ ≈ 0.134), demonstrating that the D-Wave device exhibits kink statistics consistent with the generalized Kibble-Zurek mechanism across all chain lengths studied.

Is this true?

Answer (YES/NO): NO